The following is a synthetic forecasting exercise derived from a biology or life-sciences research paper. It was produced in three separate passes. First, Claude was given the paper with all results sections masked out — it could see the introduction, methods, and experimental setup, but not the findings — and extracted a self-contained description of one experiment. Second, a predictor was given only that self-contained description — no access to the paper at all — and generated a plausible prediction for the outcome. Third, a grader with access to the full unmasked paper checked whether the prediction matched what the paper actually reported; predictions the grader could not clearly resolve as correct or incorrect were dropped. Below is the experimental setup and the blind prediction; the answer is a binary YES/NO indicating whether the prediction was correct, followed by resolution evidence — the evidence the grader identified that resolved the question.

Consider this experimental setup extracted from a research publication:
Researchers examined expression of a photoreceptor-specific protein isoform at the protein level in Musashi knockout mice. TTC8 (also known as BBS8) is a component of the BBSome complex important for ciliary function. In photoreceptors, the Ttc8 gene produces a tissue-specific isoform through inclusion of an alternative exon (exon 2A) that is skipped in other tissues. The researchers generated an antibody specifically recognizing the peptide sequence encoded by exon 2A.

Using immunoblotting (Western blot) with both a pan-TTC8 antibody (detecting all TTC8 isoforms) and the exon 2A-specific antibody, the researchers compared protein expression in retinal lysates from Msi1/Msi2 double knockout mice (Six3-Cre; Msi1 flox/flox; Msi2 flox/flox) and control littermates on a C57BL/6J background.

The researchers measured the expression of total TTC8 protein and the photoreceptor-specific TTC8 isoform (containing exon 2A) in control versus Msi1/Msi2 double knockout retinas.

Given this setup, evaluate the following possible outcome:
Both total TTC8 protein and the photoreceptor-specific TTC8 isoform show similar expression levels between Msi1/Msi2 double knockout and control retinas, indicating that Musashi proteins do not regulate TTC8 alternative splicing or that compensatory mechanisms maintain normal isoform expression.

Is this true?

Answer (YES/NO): NO